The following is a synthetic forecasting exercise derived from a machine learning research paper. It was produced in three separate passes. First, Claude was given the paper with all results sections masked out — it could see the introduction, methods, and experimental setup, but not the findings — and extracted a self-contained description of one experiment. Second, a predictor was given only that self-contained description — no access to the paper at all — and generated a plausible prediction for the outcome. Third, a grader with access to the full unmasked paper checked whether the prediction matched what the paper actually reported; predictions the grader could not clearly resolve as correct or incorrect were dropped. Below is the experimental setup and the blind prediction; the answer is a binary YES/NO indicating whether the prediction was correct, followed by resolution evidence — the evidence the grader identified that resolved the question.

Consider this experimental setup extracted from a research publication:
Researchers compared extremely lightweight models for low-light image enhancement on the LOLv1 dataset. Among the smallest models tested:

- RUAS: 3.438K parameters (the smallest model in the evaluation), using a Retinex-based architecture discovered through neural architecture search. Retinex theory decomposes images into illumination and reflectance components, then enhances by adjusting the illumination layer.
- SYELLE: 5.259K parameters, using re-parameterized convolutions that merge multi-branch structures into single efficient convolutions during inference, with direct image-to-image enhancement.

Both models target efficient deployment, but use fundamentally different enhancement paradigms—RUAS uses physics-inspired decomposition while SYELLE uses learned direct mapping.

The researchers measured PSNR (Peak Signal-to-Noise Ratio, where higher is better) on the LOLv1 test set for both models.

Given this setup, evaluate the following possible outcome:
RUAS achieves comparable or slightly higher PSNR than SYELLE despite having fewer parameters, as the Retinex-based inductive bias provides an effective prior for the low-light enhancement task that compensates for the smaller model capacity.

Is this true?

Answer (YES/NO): NO